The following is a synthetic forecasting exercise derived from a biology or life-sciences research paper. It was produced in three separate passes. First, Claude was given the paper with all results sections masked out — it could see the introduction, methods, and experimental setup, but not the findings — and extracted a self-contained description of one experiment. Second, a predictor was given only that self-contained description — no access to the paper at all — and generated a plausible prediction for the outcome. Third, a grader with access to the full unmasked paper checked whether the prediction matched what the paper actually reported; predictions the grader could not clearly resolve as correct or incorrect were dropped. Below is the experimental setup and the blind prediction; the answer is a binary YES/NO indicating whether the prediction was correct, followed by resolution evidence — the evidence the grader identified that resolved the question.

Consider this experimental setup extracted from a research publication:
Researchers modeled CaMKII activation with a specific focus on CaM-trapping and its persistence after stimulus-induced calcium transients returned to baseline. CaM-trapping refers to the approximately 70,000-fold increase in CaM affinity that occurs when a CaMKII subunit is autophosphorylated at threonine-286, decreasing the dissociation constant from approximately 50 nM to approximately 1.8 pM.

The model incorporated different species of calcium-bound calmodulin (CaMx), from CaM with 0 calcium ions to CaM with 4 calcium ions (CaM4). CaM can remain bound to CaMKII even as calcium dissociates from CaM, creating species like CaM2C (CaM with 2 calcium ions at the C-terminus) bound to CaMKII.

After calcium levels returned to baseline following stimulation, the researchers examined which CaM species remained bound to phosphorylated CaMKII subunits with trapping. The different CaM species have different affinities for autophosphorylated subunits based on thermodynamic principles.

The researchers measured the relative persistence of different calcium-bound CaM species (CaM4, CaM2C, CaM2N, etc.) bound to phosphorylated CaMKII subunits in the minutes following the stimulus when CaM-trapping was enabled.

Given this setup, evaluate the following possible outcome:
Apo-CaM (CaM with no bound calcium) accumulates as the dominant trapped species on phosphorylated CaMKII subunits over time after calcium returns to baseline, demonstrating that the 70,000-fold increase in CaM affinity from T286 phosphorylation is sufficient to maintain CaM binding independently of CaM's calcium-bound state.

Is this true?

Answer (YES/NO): NO